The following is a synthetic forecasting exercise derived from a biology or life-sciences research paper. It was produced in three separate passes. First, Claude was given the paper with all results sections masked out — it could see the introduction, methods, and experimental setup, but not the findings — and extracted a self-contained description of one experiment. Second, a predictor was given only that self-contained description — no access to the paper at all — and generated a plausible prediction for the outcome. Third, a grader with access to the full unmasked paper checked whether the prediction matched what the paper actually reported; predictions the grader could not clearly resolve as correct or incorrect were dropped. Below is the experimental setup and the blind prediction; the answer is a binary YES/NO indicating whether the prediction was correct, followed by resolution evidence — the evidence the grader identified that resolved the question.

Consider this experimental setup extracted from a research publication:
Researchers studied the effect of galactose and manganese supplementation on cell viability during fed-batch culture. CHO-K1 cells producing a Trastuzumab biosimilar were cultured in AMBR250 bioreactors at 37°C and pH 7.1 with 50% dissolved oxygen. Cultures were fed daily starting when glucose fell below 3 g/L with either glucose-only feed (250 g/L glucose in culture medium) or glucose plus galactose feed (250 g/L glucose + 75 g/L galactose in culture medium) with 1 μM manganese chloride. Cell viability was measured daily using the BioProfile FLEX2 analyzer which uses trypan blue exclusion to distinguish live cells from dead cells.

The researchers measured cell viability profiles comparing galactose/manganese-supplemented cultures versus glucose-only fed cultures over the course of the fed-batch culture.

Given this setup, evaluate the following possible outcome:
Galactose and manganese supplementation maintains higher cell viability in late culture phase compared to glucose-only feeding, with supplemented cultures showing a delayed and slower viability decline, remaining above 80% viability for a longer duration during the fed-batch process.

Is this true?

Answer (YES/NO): NO